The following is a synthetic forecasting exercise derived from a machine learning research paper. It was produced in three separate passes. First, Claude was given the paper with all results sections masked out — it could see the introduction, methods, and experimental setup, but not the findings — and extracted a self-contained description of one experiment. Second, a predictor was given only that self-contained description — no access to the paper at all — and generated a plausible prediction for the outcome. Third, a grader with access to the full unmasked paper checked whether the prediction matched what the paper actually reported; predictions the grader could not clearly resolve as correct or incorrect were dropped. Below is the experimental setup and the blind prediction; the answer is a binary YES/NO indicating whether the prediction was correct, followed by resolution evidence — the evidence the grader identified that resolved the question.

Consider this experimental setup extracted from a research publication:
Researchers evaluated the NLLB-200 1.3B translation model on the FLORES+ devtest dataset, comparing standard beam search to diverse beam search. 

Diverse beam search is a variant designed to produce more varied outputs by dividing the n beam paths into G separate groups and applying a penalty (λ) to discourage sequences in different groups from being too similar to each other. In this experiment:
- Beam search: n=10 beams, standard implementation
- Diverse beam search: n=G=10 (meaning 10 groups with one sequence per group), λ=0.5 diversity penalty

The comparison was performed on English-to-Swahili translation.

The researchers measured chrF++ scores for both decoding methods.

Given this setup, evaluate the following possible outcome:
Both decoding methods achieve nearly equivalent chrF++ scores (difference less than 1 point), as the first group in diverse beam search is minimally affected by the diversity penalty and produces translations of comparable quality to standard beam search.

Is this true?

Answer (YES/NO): YES